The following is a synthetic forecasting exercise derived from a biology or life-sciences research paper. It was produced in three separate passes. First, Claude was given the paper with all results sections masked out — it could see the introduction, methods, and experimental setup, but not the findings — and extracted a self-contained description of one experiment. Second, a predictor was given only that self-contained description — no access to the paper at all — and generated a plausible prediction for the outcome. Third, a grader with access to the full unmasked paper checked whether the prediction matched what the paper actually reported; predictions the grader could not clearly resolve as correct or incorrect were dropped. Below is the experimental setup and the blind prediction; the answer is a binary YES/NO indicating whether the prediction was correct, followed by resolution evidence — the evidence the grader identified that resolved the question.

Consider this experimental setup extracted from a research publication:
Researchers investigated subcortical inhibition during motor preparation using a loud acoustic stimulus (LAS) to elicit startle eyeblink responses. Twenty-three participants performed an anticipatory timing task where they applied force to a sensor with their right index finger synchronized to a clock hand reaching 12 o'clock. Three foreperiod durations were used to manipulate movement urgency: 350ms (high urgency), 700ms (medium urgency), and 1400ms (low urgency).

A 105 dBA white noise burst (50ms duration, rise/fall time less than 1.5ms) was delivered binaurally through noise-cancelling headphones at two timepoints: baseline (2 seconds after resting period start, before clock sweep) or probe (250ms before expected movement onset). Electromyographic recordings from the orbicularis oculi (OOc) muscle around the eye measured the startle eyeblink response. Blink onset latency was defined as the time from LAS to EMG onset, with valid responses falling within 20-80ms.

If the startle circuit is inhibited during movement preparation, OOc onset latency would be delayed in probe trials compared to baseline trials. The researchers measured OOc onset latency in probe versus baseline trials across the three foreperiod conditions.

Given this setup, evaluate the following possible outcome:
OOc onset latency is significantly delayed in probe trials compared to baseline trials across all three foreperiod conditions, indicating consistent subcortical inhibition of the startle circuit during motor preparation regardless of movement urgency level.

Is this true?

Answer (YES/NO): NO